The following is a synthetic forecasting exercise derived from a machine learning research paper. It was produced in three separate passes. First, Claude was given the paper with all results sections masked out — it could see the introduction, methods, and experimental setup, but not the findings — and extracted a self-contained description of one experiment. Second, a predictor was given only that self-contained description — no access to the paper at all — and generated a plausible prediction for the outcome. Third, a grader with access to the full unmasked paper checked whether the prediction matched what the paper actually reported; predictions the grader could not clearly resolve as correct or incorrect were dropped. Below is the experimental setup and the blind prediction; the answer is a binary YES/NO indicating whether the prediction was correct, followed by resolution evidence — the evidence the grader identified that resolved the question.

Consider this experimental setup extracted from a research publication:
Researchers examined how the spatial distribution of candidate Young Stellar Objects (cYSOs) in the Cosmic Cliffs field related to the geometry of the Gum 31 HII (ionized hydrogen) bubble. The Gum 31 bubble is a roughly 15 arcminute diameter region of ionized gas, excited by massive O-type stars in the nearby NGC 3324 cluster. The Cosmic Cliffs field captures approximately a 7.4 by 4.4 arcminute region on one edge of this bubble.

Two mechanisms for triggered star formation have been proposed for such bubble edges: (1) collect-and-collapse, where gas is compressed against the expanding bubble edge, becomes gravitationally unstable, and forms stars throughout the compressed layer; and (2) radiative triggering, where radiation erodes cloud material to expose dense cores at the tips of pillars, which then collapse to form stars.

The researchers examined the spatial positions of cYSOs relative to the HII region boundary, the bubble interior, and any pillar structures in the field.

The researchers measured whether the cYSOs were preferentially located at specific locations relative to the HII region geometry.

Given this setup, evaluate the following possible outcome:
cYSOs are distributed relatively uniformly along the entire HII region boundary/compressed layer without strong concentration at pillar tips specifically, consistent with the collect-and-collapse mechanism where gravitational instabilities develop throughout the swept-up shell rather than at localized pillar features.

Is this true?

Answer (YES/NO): NO